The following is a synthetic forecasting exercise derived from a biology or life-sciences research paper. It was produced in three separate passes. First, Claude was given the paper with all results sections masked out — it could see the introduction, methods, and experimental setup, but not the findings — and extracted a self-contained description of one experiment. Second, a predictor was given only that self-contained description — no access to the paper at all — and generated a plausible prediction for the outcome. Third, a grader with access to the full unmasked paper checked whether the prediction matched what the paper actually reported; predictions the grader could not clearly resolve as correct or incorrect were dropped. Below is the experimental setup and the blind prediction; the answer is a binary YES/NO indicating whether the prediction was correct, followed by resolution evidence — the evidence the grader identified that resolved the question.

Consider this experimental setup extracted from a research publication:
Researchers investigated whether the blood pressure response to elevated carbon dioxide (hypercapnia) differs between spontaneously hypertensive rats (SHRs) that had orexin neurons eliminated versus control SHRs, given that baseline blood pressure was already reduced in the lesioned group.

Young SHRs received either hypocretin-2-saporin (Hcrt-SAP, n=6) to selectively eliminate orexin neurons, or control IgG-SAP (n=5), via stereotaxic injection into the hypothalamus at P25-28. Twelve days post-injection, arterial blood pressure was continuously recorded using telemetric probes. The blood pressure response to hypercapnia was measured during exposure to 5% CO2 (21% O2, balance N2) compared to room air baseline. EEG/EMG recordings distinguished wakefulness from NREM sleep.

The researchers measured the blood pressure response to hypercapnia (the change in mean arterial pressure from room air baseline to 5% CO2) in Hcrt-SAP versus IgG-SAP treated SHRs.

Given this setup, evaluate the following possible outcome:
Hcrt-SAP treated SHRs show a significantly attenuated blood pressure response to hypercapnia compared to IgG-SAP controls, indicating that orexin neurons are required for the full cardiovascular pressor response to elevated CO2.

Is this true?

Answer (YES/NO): NO